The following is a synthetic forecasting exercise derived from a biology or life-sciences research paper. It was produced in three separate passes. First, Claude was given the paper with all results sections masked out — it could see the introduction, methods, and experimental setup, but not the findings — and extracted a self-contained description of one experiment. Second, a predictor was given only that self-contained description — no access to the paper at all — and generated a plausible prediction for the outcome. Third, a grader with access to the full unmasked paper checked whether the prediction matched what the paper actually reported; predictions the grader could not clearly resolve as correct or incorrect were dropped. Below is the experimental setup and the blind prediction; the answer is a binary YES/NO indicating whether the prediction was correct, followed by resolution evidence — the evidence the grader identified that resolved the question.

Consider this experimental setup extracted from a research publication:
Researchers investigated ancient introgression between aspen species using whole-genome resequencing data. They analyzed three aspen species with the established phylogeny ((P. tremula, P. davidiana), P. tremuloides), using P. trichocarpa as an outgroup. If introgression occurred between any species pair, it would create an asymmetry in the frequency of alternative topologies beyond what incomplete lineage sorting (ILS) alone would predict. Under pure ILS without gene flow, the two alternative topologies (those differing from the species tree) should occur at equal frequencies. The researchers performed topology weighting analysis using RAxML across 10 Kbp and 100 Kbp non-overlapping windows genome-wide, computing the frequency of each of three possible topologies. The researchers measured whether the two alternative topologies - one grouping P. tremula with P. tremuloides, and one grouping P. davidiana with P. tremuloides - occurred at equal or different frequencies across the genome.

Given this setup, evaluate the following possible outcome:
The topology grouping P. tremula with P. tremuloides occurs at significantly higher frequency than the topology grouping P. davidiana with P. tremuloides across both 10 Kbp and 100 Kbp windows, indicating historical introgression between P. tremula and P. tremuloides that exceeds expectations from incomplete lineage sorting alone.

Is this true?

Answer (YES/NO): YES